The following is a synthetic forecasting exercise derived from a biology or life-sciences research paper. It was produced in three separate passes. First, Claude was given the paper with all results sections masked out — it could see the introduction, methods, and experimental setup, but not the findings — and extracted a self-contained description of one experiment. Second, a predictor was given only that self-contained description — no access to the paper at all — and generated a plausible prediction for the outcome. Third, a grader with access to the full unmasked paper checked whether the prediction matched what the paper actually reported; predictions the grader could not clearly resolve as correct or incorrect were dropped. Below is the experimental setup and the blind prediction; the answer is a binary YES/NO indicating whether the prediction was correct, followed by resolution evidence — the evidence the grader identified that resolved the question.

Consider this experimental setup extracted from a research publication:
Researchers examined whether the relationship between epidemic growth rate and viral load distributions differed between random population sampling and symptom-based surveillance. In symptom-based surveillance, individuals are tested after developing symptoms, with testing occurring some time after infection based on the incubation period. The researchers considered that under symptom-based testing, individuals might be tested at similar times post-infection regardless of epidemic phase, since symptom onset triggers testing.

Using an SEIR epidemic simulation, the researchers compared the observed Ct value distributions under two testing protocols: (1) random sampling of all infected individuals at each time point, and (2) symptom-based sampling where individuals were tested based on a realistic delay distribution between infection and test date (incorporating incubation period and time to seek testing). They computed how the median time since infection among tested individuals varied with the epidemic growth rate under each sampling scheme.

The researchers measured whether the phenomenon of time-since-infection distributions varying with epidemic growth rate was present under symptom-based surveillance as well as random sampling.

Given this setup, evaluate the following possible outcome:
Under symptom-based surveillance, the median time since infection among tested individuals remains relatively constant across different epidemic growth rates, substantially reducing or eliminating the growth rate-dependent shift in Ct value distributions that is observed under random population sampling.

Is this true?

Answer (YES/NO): NO